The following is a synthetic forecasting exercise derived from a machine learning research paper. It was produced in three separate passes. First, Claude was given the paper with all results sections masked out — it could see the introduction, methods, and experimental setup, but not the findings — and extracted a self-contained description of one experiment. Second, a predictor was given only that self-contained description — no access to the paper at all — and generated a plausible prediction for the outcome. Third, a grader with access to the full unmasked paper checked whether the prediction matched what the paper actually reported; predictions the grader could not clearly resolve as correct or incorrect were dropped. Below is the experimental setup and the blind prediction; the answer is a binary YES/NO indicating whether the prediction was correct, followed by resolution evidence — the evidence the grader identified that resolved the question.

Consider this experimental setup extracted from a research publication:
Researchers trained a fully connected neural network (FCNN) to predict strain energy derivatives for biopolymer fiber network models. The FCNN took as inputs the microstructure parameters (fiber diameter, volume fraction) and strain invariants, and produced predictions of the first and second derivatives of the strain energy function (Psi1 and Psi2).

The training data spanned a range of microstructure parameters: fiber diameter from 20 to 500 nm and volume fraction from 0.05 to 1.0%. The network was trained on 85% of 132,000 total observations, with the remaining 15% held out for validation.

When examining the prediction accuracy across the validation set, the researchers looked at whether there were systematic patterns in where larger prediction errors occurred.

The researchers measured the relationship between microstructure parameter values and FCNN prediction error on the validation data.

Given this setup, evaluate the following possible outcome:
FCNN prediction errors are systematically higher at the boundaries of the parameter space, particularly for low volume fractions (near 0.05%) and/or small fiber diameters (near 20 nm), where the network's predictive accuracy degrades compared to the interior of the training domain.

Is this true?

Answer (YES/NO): YES